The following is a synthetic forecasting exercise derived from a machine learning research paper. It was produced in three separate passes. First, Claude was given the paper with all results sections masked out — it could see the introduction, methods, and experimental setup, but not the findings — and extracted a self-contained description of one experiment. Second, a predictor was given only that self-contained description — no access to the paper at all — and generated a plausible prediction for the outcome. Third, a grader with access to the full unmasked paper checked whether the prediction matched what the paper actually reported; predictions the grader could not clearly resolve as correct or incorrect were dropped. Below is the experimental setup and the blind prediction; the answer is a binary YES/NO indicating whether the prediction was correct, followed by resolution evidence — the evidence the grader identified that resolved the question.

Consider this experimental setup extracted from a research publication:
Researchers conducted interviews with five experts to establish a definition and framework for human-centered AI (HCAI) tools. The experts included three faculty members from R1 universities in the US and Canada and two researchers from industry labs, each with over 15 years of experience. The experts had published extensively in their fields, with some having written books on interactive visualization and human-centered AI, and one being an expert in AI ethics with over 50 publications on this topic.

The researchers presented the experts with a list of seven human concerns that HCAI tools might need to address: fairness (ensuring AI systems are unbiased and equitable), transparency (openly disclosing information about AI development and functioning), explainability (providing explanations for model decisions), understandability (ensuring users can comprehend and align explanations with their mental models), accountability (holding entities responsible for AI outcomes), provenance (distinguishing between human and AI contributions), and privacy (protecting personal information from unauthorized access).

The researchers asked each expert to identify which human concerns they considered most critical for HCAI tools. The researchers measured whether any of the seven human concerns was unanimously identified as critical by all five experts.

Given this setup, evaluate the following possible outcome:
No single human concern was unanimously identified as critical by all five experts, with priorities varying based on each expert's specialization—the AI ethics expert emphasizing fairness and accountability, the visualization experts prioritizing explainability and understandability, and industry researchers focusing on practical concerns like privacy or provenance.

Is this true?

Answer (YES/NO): NO